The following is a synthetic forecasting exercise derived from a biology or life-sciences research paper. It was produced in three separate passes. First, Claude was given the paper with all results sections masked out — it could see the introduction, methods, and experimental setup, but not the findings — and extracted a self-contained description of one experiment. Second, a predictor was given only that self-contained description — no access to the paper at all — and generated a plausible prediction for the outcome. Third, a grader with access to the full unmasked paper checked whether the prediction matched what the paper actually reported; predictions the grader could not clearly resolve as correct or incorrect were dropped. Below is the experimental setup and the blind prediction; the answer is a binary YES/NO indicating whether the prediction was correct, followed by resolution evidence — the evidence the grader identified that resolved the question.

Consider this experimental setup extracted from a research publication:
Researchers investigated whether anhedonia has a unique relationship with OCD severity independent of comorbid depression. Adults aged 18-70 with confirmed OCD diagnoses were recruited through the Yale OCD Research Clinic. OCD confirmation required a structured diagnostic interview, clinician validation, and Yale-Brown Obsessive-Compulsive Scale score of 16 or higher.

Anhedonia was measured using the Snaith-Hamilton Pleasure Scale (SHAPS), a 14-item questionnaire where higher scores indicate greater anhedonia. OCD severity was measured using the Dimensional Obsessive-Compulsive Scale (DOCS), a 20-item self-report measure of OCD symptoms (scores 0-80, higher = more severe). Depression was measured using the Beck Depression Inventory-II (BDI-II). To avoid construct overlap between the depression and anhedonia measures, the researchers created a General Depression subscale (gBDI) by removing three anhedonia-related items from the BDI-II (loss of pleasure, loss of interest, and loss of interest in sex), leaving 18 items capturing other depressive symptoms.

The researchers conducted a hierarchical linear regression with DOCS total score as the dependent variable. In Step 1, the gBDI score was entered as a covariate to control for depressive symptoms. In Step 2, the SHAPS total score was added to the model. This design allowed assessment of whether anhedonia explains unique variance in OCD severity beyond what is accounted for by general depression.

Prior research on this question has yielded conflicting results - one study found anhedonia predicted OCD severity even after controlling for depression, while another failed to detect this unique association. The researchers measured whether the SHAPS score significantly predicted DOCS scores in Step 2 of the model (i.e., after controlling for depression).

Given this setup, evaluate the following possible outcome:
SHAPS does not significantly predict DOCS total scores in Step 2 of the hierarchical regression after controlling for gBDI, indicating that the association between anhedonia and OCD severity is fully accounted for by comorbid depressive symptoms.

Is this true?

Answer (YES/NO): YES